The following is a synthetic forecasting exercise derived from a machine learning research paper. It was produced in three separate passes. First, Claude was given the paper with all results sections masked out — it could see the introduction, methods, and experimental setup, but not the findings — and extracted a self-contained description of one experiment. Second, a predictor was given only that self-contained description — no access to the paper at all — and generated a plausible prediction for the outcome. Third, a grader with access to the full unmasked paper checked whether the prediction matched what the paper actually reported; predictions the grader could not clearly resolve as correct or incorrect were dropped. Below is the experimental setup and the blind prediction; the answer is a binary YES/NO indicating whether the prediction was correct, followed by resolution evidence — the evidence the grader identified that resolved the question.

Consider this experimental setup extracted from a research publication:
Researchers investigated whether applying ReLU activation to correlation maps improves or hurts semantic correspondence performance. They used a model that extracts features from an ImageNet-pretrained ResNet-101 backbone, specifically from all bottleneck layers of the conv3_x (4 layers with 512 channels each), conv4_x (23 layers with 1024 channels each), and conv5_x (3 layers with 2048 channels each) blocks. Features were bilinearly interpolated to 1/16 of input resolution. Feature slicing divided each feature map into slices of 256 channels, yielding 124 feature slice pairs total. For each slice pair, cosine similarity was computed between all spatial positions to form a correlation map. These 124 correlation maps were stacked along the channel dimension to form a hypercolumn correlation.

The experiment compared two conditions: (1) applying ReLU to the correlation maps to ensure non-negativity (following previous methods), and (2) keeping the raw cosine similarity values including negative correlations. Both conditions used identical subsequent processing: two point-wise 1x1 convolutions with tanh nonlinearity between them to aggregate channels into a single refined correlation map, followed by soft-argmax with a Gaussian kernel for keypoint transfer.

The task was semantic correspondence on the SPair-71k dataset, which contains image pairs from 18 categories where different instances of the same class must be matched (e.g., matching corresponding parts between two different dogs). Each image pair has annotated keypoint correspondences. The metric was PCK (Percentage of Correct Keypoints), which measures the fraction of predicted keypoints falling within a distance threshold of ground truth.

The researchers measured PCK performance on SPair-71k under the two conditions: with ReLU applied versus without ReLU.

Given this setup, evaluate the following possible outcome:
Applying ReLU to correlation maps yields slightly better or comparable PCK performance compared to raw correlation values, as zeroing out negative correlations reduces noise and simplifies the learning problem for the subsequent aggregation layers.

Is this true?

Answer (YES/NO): NO